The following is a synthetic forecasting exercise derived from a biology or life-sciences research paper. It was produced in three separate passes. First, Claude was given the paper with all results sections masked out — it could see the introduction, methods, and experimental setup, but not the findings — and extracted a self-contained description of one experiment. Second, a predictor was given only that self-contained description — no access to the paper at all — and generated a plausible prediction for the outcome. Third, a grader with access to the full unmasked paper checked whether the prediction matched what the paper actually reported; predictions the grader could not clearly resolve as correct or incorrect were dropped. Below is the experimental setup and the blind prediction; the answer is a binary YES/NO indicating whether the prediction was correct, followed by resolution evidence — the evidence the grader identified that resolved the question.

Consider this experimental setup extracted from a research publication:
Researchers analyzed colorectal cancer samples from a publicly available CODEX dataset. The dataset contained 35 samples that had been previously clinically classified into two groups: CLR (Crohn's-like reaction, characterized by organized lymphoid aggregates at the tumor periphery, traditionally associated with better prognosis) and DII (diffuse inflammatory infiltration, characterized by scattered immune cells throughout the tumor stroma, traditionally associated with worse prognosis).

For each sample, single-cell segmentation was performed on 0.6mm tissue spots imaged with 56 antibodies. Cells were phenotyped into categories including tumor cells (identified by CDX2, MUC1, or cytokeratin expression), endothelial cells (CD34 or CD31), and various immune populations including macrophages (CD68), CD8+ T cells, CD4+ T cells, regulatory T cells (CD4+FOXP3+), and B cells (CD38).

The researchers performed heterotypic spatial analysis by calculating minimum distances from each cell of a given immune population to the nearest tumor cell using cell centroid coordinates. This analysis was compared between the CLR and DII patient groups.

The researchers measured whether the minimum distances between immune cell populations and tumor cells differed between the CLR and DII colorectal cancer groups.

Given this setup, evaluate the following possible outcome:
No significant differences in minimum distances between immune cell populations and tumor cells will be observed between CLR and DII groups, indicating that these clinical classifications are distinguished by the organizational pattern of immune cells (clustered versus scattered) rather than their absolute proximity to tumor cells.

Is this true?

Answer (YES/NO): NO